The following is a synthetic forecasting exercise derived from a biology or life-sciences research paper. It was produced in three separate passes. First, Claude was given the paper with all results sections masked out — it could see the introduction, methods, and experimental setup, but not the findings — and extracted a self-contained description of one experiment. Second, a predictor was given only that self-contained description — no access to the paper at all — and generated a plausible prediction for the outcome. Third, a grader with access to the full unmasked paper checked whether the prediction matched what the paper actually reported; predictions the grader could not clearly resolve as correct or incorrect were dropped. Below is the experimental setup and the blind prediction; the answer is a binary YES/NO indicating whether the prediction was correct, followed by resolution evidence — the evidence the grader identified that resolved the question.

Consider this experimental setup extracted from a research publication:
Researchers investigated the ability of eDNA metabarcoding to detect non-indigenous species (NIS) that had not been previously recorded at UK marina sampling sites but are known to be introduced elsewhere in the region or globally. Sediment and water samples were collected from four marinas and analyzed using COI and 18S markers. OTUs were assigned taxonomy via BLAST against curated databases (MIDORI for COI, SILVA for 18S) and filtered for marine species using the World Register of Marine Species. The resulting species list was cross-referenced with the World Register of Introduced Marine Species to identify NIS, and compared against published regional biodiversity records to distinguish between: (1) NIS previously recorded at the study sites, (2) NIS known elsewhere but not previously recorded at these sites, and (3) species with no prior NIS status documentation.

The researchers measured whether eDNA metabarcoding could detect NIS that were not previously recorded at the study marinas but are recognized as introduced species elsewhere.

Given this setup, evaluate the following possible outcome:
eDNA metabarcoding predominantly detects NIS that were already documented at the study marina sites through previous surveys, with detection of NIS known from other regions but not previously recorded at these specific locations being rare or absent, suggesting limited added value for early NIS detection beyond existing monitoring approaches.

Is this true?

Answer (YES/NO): NO